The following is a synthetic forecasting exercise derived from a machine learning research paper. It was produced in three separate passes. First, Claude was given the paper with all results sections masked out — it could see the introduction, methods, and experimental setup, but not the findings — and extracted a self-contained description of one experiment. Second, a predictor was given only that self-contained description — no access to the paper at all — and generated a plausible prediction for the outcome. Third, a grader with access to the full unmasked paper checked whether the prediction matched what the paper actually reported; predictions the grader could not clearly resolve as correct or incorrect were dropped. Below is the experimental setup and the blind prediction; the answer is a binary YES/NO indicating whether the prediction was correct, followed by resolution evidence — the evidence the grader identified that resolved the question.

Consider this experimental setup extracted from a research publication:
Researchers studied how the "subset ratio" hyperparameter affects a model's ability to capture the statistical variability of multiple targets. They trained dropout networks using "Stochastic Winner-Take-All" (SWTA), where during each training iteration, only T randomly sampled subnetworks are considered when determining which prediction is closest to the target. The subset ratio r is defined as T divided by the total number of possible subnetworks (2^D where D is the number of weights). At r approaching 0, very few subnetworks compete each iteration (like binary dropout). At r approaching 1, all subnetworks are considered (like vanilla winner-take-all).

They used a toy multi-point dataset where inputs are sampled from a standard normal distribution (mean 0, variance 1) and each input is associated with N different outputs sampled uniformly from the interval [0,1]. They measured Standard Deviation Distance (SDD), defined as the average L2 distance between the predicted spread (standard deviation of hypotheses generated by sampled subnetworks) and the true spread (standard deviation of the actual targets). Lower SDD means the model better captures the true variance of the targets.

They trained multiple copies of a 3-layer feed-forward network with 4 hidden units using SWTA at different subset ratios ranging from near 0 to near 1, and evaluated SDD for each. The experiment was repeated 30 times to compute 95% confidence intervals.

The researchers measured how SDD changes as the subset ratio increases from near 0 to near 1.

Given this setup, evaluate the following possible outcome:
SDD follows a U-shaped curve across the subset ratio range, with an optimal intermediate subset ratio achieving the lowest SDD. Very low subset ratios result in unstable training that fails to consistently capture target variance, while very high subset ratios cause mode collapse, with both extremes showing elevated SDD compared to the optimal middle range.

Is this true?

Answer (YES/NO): YES